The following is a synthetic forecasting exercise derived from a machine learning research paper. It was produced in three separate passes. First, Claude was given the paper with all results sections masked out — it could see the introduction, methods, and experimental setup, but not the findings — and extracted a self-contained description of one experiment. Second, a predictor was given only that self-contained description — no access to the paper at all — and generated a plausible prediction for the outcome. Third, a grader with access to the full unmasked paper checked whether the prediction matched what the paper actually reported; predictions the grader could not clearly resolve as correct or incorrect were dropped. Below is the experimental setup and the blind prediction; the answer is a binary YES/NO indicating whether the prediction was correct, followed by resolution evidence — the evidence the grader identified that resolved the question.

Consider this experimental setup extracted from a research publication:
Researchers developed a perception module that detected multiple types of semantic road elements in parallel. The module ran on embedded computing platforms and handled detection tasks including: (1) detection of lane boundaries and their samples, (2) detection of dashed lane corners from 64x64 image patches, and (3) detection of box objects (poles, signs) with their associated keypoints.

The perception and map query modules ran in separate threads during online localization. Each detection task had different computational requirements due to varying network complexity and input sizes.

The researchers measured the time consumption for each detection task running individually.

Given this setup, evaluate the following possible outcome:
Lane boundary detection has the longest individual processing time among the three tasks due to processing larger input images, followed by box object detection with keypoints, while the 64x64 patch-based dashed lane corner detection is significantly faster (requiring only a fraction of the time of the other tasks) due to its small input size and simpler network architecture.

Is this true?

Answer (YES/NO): YES